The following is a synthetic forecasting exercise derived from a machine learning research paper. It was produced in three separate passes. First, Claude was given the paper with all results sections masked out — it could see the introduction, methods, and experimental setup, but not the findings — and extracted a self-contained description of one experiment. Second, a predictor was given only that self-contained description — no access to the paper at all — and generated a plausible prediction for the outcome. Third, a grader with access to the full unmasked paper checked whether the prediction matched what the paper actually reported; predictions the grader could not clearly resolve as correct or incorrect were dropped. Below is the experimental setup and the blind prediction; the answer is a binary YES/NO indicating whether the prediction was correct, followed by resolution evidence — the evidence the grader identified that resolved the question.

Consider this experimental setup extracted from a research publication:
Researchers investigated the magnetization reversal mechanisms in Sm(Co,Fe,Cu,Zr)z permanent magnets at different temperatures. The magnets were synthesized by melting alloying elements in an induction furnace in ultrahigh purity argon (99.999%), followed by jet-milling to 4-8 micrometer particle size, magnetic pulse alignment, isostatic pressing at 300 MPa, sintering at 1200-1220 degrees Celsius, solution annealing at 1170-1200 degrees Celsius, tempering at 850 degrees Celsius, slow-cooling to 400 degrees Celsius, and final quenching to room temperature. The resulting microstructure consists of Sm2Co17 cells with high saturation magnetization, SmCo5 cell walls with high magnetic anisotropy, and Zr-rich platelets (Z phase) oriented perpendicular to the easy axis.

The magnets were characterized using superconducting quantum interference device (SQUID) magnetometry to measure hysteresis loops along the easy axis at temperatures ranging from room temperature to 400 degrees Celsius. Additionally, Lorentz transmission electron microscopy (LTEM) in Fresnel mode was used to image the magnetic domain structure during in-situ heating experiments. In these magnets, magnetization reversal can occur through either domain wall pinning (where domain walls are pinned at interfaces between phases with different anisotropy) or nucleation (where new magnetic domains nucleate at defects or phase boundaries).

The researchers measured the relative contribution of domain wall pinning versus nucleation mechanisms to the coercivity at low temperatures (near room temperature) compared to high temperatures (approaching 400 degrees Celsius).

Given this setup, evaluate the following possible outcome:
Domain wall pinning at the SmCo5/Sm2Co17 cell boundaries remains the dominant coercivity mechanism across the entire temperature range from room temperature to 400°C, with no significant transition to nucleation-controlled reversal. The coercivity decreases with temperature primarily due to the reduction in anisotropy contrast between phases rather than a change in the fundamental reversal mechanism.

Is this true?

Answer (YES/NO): NO